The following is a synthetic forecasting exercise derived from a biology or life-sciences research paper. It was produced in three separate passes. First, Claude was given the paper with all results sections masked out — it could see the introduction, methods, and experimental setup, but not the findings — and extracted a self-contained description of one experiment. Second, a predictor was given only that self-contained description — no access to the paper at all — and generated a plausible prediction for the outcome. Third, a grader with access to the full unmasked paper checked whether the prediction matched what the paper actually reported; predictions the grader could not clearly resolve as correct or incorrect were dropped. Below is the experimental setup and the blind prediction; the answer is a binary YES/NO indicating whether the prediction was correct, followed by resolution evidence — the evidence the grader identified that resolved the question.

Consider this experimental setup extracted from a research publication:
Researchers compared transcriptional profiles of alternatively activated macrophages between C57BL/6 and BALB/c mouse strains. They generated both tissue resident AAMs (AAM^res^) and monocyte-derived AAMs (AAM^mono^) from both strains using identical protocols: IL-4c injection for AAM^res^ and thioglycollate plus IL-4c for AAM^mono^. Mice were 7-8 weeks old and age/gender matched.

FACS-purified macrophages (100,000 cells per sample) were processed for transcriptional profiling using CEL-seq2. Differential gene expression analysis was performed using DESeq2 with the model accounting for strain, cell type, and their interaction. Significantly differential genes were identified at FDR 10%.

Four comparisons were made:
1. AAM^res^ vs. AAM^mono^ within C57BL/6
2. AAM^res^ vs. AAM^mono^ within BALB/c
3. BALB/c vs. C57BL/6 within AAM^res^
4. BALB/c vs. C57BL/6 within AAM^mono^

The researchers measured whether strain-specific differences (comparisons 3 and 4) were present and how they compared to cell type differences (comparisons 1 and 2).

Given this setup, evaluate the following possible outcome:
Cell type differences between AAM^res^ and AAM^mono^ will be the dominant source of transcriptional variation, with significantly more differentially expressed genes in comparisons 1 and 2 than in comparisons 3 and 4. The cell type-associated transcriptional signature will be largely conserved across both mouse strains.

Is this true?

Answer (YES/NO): YES